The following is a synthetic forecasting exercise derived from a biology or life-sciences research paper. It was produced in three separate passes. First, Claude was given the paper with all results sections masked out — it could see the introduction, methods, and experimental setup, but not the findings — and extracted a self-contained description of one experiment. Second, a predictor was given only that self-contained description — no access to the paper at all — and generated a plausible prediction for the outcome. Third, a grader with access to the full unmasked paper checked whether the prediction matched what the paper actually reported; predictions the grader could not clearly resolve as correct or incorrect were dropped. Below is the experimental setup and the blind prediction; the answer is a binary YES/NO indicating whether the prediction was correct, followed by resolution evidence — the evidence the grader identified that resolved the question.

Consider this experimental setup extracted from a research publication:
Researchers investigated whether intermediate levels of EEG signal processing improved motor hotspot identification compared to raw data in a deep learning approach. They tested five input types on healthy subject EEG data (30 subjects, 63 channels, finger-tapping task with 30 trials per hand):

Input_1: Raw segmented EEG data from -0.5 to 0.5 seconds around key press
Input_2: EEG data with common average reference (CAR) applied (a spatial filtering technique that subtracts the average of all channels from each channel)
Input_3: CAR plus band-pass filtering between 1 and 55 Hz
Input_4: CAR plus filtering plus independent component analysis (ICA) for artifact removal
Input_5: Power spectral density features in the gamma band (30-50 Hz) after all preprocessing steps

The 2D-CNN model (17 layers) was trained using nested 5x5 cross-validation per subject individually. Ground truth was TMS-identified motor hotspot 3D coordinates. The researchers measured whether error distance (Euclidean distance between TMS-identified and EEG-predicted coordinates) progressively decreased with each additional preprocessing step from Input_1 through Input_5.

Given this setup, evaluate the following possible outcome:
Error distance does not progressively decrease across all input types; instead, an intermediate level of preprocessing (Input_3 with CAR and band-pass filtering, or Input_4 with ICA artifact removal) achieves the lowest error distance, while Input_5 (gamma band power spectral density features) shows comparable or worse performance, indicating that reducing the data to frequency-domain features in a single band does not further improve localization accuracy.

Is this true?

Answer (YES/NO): NO